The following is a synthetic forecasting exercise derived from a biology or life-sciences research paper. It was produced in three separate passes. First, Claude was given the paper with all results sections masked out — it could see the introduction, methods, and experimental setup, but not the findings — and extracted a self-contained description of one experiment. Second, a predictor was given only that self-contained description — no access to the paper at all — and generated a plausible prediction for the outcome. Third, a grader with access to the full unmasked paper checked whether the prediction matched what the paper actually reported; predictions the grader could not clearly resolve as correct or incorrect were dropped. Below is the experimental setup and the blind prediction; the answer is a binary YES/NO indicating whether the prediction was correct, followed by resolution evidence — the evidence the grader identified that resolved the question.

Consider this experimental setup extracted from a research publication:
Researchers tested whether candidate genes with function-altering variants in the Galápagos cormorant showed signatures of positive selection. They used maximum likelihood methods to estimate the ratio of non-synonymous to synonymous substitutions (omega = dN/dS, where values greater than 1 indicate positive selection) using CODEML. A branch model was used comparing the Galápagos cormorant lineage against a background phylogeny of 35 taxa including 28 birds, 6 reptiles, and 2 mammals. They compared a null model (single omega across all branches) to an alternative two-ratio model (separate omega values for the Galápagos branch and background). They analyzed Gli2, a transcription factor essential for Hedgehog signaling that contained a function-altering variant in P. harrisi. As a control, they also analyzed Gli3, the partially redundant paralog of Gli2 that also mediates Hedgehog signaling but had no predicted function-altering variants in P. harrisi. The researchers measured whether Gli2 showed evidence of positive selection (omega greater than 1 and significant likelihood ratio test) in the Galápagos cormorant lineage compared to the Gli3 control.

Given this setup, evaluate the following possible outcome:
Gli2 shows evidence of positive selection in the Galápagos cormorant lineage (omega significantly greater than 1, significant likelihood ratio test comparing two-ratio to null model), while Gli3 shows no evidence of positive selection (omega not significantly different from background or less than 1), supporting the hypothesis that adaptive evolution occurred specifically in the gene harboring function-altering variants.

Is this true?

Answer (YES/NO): YES